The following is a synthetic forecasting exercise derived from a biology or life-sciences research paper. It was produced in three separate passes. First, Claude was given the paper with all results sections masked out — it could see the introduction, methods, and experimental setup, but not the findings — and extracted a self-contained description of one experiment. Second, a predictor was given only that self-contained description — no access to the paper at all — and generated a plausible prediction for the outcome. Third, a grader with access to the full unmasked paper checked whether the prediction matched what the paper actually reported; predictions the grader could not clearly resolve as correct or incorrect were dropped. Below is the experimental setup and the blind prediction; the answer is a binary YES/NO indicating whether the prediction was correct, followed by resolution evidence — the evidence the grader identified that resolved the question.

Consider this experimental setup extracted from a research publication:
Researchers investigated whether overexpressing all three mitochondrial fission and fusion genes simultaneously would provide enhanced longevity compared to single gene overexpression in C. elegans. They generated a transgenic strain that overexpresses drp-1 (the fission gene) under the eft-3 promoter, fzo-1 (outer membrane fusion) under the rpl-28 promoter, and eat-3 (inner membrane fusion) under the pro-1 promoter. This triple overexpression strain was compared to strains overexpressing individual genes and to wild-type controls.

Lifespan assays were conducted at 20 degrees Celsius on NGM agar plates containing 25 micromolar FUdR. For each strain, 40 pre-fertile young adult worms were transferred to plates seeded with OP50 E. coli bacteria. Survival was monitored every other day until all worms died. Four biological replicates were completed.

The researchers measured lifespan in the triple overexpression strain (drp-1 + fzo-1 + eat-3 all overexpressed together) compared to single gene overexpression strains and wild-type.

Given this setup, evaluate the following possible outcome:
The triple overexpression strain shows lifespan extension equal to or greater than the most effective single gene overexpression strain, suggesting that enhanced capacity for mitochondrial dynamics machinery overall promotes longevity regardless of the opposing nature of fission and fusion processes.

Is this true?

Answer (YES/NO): NO